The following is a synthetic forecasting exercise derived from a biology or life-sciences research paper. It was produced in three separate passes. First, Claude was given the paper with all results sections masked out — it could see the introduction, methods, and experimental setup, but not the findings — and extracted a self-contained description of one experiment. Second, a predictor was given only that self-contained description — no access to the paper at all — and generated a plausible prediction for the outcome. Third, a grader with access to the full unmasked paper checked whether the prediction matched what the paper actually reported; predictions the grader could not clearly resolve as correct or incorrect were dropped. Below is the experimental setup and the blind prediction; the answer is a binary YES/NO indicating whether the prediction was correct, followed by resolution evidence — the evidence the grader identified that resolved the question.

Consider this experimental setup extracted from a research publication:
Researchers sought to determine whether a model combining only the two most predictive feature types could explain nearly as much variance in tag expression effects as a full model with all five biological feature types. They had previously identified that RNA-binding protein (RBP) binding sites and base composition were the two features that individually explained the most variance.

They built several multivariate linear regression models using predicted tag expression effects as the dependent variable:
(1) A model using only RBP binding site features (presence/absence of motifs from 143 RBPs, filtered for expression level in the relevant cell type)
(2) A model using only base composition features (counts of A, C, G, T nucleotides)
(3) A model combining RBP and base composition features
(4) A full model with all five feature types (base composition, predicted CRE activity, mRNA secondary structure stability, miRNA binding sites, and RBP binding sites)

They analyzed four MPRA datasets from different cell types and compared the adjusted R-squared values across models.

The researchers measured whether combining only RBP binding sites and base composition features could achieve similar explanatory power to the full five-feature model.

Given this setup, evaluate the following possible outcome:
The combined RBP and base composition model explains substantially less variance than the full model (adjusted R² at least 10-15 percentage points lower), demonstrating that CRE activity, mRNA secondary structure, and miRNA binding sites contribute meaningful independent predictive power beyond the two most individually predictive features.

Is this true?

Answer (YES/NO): NO